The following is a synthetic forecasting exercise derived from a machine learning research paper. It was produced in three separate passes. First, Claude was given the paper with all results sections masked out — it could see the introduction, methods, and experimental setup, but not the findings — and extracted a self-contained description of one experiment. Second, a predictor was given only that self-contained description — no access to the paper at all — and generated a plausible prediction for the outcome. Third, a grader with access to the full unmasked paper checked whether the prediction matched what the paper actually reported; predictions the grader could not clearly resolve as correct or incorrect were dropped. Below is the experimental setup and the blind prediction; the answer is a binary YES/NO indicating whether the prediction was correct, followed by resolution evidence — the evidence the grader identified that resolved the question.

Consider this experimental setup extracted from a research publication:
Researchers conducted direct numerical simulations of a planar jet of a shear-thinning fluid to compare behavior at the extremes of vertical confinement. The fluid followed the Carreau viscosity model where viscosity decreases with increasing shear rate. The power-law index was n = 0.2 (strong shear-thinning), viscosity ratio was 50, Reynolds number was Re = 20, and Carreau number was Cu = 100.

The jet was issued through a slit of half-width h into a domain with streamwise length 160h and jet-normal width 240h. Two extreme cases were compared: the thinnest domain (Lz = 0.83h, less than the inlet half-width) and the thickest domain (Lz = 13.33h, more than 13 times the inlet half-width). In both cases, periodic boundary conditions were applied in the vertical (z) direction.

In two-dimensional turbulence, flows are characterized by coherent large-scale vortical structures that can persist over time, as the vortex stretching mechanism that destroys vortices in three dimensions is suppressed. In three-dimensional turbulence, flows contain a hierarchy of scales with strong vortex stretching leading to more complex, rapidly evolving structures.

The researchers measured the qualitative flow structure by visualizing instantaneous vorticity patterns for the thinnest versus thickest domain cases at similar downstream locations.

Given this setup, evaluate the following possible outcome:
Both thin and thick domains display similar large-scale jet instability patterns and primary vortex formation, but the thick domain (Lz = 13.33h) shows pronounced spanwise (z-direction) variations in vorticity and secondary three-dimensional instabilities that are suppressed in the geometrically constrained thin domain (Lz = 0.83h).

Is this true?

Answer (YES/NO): NO